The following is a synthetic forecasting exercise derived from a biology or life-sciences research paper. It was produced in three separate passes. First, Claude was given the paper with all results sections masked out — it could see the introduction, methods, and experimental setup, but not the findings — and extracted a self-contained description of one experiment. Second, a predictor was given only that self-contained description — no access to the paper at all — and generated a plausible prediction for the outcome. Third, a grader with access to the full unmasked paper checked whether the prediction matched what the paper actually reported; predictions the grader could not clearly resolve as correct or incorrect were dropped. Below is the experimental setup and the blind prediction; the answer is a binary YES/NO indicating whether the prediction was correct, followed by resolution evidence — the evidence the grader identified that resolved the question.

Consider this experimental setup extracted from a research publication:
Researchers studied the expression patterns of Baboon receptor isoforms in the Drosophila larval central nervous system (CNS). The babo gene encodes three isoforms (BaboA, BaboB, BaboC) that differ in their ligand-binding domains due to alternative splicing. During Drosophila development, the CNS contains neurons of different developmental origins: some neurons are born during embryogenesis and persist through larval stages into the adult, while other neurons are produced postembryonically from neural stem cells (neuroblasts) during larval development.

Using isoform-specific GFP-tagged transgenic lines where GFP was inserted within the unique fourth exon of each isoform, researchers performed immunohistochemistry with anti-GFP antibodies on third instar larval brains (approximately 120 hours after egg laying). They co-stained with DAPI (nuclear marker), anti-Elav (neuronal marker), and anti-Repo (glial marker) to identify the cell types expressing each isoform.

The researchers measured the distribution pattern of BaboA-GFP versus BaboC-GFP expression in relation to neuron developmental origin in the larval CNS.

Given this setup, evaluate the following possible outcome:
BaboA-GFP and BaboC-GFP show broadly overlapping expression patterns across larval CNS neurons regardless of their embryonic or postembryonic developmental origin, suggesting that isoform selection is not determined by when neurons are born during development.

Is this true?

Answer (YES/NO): NO